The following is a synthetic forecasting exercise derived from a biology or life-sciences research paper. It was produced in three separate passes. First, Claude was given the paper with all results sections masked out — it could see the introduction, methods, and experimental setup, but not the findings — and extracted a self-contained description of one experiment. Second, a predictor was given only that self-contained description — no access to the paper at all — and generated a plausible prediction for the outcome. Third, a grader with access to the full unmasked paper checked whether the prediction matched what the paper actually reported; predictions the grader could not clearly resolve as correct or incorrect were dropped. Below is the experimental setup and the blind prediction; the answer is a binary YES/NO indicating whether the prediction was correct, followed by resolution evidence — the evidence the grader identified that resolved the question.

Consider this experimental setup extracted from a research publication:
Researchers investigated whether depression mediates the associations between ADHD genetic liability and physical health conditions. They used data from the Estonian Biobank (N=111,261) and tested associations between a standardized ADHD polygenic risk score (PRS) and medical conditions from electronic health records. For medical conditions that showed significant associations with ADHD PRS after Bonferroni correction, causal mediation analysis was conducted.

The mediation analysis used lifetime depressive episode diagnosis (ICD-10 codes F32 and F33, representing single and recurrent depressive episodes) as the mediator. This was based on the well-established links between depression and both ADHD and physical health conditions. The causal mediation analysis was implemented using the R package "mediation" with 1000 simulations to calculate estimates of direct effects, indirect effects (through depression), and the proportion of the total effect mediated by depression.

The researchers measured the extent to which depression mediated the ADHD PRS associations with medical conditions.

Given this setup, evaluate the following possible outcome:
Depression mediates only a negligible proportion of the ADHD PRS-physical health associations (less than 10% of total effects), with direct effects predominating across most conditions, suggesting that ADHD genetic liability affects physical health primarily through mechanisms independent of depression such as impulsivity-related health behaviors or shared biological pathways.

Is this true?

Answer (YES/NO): NO